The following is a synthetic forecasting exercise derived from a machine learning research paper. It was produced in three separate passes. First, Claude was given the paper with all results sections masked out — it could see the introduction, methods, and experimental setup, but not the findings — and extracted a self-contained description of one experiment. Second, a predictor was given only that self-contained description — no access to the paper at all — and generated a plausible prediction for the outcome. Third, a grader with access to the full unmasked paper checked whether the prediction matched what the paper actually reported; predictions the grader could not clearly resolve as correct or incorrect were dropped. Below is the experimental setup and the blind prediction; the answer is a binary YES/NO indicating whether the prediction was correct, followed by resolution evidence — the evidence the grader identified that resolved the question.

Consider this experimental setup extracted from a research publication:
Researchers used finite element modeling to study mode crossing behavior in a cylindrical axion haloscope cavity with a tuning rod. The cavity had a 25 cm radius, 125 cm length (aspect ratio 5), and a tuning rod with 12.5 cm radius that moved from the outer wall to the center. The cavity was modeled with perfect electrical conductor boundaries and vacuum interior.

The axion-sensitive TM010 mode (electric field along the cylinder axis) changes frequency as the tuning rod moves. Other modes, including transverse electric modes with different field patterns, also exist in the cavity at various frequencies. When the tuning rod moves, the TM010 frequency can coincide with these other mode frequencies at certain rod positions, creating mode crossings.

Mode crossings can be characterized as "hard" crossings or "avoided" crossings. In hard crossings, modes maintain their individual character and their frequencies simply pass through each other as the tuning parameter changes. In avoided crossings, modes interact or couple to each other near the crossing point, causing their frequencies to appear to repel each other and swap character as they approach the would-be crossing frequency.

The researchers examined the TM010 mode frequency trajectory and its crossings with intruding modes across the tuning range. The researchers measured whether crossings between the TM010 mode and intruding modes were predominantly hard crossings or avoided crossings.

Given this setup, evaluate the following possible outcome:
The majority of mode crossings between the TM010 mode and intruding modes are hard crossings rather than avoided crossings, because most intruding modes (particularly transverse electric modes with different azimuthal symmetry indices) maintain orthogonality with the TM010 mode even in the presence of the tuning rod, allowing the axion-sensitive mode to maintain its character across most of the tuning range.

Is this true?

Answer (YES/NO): NO